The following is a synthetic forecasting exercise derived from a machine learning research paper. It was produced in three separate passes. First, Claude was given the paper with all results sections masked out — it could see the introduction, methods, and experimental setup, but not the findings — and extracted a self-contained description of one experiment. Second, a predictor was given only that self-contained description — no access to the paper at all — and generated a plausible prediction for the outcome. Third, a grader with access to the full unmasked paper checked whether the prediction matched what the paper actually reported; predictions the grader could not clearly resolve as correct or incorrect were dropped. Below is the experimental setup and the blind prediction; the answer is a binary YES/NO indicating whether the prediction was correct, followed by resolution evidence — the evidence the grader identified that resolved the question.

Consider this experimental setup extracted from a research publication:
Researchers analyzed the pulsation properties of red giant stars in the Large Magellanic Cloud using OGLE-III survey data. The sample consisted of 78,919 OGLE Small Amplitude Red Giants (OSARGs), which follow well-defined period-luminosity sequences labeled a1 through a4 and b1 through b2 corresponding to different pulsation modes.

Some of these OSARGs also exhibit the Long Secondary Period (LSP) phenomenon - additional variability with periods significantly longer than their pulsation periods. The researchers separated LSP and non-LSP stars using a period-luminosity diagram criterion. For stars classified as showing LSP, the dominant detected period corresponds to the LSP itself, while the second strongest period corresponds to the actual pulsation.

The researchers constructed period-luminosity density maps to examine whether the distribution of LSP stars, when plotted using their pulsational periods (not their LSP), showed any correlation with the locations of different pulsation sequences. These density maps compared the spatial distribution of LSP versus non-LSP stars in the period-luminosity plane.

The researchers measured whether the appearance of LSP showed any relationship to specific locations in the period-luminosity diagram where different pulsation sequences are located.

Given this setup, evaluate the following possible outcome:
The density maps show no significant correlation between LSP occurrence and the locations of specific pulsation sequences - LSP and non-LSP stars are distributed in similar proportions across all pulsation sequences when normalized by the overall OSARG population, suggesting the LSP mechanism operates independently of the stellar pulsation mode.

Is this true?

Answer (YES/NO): NO